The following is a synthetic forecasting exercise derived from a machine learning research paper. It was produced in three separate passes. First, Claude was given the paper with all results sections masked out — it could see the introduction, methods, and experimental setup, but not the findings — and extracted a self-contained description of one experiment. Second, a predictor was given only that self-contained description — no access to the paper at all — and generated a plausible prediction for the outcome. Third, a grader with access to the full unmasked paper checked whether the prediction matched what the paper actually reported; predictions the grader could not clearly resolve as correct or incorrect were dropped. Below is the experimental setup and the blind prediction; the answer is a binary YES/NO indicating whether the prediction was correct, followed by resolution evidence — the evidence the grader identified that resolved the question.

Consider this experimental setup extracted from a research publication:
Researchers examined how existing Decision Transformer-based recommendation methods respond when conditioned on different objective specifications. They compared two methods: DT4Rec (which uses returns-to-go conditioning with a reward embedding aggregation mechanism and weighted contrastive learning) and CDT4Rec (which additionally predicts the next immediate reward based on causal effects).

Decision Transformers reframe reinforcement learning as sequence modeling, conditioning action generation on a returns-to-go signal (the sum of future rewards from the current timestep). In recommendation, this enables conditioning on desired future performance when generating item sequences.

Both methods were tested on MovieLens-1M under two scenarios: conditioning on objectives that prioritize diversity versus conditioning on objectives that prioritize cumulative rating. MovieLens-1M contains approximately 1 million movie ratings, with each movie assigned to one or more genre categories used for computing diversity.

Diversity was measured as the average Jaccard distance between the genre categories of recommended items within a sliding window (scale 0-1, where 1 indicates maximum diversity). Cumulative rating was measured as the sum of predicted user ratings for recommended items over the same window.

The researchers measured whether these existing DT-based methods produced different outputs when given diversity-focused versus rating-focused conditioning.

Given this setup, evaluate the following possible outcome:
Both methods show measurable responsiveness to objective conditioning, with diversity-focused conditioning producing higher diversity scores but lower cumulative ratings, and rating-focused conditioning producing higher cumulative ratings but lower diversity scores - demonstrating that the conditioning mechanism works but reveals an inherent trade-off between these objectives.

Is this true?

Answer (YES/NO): NO